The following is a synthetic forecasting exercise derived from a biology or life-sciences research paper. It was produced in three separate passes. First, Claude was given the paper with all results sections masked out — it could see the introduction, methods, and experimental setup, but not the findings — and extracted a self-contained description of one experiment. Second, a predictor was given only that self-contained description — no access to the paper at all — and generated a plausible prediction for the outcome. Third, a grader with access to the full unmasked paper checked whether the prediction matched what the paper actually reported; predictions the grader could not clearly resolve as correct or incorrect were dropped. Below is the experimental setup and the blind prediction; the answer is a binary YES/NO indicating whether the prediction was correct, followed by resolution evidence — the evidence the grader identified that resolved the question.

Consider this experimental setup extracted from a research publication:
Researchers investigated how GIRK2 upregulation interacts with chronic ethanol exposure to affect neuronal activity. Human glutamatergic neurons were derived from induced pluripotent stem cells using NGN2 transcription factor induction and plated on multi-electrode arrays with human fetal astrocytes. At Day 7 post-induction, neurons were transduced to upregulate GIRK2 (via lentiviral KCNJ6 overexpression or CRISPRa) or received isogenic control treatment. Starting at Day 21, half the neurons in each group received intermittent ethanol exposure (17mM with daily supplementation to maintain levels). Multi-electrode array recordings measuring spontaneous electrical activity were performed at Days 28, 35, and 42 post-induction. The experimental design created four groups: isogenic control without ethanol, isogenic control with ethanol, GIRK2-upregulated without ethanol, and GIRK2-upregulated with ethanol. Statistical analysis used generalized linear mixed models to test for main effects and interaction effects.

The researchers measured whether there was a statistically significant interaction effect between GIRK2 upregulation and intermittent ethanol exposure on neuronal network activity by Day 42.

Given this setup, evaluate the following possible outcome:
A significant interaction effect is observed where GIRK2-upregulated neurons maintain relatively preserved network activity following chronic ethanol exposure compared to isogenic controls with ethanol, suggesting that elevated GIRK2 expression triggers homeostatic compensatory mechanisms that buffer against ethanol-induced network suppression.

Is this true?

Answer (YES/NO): NO